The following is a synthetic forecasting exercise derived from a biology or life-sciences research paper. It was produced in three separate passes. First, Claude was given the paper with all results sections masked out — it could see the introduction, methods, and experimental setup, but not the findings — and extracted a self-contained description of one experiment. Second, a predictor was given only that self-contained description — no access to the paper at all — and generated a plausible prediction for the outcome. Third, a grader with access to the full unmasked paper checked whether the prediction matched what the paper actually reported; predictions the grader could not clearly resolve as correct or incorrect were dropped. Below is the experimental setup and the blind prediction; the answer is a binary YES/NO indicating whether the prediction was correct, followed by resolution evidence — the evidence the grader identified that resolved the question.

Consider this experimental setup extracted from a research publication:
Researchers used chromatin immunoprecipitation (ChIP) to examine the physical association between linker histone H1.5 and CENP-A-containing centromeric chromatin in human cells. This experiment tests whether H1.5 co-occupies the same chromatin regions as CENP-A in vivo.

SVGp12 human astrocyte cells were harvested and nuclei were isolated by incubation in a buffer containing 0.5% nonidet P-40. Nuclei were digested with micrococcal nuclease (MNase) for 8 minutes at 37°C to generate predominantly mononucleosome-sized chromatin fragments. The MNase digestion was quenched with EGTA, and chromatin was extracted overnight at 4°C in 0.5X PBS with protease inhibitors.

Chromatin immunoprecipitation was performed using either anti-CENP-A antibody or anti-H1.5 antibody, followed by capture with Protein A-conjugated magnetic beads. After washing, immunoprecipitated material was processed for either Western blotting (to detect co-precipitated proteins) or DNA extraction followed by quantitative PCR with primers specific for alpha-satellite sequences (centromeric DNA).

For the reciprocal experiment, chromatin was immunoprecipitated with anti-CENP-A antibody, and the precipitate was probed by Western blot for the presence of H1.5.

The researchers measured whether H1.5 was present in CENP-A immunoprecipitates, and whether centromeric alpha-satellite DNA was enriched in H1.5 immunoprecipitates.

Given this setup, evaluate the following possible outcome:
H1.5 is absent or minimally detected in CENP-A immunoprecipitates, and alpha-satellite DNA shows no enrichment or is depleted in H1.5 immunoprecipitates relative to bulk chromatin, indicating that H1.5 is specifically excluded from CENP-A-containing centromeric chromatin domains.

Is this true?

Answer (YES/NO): NO